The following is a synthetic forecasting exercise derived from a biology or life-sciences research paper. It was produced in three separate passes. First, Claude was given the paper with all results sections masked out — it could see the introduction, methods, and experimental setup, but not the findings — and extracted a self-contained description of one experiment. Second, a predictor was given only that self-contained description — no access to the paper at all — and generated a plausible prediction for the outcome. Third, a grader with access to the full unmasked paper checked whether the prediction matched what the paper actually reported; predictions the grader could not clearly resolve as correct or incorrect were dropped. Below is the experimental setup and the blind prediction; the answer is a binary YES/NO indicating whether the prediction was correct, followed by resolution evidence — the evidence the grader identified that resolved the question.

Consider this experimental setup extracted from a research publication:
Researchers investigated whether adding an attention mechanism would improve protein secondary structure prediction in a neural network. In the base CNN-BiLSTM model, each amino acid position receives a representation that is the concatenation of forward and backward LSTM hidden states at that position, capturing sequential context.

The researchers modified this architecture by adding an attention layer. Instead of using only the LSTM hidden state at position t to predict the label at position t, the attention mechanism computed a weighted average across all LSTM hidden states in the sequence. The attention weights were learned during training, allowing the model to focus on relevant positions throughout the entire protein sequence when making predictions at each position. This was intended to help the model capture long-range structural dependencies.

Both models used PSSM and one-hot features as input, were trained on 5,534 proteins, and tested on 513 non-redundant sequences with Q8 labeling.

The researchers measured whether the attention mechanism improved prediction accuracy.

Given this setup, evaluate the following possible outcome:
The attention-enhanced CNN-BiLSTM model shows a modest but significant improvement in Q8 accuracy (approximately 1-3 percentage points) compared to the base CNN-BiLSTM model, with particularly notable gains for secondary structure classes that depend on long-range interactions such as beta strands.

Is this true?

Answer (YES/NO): NO